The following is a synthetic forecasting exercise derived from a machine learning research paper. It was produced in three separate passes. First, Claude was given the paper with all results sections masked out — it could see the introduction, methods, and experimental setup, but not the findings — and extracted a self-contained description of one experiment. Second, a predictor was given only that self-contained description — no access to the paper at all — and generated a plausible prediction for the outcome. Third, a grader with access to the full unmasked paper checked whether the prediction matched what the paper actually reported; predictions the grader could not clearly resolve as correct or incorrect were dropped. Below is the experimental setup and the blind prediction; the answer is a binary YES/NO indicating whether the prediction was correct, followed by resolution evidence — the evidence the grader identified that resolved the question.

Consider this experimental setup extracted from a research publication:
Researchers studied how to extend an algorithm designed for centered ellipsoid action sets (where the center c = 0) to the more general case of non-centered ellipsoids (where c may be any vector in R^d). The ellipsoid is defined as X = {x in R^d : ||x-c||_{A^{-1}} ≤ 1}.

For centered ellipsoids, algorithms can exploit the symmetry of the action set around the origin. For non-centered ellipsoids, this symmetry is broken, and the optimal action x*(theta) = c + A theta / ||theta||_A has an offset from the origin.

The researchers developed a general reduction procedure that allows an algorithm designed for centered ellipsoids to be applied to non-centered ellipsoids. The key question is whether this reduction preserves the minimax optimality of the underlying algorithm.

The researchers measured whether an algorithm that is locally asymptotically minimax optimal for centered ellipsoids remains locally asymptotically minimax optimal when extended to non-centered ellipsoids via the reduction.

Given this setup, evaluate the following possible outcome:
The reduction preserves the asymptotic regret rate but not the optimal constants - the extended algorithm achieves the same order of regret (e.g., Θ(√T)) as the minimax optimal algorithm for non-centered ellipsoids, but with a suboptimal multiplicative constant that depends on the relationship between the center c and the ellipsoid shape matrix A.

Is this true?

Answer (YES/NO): NO